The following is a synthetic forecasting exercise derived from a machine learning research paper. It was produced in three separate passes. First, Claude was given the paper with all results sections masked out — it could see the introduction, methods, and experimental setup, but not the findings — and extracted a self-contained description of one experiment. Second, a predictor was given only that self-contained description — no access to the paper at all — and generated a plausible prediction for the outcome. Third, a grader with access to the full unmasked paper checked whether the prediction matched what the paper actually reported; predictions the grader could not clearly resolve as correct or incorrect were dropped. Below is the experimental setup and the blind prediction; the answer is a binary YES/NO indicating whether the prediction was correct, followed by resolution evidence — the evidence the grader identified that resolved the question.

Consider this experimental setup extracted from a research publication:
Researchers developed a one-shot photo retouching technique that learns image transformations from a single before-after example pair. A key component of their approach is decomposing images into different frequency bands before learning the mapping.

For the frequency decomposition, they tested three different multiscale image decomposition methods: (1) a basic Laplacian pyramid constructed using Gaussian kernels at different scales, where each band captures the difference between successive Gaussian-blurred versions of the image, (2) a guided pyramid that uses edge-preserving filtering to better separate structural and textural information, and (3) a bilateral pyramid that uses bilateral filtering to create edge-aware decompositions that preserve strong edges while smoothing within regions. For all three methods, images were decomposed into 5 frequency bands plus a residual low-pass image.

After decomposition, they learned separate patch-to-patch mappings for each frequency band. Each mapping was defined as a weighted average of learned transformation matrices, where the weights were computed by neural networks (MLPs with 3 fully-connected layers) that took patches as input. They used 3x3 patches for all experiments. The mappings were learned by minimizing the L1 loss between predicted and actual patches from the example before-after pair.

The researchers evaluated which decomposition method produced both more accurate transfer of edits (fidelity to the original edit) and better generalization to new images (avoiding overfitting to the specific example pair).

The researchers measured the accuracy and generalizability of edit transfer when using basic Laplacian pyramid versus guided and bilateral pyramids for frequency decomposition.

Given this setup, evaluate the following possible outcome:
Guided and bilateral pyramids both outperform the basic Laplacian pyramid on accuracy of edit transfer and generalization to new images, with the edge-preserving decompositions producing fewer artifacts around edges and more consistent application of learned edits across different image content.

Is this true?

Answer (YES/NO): NO